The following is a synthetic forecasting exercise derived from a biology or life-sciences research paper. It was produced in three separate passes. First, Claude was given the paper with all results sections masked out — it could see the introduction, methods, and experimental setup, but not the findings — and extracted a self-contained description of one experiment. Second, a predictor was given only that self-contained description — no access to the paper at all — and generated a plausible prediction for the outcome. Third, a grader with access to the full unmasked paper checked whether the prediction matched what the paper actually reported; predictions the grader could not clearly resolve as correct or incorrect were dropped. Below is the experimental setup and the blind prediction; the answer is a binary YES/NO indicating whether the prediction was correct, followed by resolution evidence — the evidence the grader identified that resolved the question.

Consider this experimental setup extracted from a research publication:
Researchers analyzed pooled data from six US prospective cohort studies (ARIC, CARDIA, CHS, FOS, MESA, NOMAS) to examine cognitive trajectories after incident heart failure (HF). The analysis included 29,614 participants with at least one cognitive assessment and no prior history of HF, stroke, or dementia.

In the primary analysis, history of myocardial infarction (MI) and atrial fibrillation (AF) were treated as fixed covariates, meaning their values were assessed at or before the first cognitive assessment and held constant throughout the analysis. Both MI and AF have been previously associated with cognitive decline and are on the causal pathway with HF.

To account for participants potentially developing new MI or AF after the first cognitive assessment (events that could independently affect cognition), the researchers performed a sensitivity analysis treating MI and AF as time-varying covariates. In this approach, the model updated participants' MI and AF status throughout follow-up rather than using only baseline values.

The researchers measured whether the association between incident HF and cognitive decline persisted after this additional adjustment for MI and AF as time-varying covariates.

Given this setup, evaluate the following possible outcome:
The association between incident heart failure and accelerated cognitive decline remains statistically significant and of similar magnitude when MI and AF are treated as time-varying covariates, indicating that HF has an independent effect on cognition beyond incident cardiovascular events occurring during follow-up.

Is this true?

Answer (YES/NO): YES